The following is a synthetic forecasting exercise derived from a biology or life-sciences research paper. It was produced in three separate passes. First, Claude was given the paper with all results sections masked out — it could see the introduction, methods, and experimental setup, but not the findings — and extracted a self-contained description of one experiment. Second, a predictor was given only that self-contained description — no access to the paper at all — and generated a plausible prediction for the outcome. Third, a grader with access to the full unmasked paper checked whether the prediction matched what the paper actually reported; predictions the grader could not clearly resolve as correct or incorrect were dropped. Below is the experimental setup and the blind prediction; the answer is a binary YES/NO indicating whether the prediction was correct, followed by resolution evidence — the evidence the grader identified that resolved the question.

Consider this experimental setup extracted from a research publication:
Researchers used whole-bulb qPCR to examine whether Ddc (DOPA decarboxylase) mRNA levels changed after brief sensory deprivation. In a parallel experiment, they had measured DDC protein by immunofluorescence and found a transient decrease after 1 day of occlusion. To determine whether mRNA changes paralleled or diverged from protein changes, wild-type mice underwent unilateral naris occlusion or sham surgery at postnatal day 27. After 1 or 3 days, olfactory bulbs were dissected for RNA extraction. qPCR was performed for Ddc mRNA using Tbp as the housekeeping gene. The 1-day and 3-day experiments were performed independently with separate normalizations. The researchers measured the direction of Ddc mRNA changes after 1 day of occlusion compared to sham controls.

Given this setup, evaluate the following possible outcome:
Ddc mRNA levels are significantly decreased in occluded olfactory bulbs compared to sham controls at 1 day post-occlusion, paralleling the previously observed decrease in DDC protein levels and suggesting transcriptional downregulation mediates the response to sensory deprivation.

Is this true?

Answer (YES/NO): NO